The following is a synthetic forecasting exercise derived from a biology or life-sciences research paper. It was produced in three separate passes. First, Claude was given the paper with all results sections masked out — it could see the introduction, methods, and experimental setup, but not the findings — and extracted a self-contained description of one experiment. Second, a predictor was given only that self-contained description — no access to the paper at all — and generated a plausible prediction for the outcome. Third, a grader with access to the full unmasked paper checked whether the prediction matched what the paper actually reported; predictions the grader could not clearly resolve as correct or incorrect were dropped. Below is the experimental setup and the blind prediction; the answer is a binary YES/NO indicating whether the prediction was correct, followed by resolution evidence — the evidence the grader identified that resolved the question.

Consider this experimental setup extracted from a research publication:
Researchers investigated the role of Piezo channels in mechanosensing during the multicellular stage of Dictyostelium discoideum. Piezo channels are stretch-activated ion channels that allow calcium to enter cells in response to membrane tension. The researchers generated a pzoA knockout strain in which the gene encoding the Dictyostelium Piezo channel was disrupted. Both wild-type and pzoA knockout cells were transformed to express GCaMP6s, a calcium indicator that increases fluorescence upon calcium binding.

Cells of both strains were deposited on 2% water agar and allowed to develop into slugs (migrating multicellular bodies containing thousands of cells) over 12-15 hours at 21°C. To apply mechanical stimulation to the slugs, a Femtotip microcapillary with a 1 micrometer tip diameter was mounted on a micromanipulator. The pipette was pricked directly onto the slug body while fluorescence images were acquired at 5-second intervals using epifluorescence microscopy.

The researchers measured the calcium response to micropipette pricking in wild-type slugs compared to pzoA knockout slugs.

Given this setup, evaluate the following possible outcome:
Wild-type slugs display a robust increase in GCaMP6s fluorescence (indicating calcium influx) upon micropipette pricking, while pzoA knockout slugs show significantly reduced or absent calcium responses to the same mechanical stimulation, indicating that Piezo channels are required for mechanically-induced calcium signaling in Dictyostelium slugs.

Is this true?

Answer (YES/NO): NO